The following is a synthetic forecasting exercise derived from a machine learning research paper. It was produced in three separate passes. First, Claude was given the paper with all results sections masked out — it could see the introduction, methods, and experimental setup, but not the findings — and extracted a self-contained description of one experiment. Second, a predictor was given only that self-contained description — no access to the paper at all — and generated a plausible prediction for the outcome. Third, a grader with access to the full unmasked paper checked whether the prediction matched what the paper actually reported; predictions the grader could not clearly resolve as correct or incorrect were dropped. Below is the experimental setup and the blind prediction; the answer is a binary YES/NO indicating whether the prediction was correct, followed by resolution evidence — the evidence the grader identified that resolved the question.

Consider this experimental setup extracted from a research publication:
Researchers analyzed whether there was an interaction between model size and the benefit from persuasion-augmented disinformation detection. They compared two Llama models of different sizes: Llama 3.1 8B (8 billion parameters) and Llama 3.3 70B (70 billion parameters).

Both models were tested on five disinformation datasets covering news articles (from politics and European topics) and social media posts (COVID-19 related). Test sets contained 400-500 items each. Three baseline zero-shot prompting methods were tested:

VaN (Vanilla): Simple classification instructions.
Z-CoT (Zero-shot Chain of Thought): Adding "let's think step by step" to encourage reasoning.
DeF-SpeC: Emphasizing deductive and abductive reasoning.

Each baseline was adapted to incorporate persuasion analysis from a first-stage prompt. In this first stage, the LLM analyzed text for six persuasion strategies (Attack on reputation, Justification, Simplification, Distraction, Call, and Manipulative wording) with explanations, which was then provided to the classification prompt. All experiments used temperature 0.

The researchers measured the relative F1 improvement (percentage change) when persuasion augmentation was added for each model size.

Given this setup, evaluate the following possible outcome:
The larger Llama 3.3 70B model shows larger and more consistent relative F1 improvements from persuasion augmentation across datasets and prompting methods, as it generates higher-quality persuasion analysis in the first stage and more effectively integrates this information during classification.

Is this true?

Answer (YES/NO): NO